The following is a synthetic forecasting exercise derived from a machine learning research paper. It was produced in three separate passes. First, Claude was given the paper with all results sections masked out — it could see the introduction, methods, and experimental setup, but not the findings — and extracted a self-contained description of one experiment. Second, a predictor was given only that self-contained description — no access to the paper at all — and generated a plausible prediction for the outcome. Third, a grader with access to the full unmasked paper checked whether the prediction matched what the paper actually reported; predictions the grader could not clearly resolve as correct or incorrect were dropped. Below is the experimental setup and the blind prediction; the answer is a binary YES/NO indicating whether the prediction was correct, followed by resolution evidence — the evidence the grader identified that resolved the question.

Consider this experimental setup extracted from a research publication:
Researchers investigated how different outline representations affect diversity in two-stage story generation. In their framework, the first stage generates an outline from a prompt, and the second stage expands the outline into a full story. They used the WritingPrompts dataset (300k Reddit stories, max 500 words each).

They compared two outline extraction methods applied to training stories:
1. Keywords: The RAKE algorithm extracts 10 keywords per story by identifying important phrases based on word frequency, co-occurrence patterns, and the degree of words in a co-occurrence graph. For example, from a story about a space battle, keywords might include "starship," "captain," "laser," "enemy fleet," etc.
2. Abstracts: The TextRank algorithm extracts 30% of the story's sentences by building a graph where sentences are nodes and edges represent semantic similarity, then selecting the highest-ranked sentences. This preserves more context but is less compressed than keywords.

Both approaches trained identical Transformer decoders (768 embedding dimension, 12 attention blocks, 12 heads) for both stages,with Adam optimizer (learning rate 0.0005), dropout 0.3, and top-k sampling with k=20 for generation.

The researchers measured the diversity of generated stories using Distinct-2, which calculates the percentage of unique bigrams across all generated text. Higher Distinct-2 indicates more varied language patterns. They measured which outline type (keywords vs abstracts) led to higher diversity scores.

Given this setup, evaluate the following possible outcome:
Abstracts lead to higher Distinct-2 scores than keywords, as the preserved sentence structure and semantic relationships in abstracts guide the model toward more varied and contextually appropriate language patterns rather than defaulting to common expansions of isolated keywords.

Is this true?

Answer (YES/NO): YES